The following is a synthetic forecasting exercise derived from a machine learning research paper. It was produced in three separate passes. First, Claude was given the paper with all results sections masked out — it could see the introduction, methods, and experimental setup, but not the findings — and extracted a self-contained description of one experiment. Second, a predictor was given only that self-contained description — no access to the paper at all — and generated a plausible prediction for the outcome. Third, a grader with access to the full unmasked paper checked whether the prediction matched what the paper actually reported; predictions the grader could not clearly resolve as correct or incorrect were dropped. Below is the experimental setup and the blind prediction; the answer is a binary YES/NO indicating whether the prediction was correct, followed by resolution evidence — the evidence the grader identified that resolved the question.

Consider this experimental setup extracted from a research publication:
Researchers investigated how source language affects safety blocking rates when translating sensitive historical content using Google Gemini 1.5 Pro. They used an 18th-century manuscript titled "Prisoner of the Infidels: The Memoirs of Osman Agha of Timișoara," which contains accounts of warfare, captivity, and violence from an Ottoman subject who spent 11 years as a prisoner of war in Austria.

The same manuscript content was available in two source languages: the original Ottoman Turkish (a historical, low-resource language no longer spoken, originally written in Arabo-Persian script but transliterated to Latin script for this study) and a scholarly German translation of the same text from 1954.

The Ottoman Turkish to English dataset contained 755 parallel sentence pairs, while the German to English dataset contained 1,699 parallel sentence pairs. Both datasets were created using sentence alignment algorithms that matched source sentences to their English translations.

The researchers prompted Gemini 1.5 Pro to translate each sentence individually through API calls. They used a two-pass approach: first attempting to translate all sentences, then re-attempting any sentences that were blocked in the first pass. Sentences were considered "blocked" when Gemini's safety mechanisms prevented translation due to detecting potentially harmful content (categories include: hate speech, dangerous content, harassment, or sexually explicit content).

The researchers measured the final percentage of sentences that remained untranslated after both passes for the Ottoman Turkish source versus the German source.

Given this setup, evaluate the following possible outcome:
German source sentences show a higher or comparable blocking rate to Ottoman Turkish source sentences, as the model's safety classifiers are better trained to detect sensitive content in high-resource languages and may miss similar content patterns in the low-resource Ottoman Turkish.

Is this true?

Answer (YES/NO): YES